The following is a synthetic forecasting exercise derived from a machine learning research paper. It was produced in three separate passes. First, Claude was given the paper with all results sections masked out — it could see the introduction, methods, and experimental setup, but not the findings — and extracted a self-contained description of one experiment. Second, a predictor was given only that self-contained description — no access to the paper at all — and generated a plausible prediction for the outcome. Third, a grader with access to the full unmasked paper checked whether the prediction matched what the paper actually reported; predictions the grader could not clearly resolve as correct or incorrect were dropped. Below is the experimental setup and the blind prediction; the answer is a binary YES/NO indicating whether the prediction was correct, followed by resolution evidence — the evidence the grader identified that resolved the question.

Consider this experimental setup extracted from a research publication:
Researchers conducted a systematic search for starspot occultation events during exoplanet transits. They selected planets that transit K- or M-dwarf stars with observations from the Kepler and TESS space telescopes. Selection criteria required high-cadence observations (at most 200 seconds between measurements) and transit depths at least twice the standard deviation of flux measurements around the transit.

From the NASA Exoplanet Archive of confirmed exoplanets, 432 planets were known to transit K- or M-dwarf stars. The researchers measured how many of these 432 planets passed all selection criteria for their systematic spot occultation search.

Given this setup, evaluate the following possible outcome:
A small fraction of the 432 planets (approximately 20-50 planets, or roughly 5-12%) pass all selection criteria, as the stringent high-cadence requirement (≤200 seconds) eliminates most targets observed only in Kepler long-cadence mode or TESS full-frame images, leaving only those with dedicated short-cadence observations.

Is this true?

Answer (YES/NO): NO